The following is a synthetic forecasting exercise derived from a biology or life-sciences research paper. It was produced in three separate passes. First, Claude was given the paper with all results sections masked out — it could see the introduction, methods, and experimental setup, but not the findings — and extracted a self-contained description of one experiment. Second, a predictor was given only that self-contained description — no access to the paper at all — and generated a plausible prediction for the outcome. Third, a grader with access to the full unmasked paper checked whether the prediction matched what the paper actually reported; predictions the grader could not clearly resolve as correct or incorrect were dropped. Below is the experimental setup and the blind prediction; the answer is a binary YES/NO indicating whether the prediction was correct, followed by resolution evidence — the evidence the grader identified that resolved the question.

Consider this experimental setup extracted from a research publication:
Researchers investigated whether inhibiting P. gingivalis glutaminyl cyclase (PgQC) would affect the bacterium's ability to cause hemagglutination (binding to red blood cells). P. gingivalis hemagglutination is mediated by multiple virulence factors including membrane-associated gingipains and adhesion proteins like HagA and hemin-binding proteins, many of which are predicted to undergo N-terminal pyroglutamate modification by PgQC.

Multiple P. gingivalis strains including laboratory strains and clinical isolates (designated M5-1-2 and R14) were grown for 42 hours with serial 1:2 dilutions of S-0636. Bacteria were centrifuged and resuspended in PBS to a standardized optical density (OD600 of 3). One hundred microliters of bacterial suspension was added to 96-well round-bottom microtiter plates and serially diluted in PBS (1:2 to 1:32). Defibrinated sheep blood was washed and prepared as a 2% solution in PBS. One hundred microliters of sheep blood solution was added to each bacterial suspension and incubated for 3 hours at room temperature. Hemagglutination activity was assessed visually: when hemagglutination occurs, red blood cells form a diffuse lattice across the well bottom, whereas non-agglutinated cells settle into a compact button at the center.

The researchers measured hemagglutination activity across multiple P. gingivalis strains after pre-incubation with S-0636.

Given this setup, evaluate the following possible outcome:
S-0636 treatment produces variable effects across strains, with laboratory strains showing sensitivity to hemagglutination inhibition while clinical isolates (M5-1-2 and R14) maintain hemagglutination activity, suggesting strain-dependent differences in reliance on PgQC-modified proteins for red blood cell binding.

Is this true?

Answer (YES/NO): NO